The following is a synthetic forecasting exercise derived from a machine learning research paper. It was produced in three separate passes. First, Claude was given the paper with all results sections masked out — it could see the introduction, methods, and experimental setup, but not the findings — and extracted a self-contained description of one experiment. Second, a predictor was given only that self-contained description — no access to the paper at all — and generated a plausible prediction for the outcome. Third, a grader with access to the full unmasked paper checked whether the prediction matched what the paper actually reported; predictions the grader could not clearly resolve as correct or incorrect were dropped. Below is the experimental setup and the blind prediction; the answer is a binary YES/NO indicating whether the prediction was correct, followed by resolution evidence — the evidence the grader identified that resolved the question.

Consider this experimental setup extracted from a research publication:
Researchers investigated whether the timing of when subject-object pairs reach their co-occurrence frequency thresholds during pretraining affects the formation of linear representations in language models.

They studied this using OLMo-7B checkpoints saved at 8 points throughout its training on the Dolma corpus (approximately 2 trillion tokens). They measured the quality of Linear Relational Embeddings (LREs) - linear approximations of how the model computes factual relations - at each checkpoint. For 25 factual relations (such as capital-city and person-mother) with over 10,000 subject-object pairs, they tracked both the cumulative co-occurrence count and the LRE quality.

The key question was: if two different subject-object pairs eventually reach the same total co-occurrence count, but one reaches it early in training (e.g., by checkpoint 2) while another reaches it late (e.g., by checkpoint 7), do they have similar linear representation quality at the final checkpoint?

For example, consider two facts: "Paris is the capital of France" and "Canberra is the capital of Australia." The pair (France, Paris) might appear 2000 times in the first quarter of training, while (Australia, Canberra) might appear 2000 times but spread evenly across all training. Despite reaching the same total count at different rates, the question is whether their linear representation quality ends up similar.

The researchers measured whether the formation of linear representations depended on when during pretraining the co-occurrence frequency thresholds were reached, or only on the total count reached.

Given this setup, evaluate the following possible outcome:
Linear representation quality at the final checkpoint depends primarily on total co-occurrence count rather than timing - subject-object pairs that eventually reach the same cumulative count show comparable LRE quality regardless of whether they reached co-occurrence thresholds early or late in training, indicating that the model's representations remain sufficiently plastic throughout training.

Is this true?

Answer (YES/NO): YES